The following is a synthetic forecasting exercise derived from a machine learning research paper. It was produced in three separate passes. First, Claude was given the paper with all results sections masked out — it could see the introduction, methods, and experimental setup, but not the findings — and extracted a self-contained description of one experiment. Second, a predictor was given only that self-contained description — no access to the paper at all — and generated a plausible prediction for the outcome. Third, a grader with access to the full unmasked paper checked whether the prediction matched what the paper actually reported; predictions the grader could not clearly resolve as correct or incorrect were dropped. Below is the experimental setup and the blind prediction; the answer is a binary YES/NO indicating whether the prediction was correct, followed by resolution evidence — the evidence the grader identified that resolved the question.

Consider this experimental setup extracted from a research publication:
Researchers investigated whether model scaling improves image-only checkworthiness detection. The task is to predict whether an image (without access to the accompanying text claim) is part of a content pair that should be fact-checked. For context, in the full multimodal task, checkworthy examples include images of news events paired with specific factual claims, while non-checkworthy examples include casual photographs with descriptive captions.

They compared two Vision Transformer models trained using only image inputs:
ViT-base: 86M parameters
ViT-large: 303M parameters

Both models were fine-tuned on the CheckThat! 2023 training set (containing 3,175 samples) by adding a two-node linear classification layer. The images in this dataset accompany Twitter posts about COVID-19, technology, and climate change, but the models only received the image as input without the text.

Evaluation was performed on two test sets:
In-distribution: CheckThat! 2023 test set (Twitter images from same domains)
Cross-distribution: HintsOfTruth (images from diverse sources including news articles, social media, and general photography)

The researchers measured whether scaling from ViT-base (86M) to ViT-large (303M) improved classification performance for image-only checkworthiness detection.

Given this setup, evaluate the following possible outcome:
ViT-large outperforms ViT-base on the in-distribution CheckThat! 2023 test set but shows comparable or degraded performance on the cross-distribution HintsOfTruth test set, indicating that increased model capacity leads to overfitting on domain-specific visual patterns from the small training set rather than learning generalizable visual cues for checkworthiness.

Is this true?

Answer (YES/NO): NO